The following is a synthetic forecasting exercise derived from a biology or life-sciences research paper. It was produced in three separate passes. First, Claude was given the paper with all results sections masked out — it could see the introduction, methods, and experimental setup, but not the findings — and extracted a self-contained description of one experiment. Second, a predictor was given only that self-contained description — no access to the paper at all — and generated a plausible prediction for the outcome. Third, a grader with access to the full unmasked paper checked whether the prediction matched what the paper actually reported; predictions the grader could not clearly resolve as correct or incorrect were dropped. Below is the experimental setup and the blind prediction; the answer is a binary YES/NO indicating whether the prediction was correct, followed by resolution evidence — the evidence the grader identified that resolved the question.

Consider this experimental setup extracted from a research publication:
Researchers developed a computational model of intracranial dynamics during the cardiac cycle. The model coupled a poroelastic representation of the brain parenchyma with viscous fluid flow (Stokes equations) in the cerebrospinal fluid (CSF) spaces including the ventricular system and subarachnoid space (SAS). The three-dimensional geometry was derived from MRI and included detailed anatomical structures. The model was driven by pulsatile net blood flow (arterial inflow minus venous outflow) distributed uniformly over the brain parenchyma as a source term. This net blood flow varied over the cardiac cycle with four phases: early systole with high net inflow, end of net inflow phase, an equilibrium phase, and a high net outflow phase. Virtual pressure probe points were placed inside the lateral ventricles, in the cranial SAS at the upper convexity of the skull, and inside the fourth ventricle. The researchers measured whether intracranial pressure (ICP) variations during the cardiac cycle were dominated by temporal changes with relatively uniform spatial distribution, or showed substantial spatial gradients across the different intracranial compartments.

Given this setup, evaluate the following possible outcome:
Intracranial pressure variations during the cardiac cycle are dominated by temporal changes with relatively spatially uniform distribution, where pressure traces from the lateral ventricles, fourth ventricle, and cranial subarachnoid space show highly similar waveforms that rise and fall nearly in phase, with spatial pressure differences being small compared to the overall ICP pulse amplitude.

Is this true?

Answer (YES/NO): YES